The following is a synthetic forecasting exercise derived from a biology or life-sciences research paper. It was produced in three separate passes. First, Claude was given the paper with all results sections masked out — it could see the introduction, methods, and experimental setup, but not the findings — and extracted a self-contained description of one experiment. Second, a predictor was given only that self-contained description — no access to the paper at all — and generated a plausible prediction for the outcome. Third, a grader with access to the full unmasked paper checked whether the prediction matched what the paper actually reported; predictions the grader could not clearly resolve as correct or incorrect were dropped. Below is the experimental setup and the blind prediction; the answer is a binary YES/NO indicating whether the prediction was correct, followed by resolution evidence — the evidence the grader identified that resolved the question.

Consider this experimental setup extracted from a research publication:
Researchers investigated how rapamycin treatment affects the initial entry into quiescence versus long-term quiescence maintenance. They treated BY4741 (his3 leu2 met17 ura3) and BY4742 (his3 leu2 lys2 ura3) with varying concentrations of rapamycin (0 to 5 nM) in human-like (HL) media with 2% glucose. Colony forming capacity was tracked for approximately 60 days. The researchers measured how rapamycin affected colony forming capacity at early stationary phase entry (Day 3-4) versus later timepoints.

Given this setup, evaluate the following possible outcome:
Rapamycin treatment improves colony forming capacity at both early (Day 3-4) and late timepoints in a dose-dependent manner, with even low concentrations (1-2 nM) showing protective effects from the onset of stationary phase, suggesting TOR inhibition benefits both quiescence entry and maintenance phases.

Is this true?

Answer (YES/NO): NO